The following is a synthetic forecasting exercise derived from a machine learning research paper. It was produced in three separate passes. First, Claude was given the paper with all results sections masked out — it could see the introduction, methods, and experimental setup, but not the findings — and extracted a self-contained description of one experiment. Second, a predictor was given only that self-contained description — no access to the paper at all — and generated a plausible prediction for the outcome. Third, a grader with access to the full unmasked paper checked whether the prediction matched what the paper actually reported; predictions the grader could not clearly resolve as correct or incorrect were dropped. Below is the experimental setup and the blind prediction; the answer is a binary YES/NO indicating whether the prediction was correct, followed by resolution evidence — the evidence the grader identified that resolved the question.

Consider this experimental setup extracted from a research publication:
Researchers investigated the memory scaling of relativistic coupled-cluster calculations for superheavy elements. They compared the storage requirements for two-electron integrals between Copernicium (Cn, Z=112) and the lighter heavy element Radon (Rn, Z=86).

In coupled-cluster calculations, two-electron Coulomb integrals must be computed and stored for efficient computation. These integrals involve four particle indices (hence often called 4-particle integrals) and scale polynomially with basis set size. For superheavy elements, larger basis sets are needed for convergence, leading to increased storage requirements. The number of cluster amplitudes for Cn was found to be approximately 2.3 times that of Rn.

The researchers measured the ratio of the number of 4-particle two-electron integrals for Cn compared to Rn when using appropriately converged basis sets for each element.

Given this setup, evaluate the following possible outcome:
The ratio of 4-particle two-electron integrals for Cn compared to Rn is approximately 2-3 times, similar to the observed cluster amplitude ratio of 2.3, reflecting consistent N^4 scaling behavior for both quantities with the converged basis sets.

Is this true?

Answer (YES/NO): NO